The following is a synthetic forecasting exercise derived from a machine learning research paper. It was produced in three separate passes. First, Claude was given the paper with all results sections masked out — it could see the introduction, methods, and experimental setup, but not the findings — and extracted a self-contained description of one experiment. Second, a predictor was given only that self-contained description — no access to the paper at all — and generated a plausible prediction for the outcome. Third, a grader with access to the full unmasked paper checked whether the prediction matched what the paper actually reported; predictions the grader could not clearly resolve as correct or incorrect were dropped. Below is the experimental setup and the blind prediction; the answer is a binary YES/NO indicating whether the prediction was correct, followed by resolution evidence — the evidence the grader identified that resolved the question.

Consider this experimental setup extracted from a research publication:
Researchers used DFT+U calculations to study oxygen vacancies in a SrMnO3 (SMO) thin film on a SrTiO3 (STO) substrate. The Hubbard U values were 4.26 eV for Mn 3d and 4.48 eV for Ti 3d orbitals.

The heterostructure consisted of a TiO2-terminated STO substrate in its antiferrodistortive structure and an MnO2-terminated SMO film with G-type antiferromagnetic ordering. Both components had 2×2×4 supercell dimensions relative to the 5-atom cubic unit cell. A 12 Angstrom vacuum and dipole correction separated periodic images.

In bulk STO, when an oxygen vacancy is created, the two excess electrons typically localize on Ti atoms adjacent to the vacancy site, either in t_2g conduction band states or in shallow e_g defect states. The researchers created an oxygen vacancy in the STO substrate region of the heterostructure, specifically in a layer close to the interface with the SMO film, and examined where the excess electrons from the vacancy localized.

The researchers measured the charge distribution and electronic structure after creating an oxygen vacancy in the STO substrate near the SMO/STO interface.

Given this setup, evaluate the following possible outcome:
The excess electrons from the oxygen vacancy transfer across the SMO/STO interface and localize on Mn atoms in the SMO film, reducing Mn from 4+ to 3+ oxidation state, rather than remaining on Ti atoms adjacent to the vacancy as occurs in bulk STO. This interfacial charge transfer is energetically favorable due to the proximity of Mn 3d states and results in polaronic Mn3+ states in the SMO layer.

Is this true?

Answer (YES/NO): YES